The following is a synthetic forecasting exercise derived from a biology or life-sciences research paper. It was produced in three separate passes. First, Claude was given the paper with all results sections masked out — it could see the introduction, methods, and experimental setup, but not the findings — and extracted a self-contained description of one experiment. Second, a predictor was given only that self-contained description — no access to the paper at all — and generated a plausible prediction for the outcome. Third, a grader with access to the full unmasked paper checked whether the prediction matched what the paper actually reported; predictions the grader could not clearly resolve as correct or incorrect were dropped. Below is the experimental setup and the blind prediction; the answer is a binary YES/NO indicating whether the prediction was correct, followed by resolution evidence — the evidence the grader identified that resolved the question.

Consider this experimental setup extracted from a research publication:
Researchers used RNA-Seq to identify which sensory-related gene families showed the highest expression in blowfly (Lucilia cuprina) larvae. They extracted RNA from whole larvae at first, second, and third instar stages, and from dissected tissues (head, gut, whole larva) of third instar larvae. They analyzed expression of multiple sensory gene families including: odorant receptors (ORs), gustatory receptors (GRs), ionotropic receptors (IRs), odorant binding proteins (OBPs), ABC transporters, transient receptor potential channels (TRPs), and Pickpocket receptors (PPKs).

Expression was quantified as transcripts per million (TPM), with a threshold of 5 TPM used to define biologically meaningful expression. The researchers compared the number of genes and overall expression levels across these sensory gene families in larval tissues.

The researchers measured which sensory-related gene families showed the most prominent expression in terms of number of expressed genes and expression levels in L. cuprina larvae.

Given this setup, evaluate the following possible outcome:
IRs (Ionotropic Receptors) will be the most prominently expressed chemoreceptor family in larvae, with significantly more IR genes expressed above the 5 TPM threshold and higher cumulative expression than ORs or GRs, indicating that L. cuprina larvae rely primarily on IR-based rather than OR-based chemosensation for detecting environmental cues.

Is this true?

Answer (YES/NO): NO